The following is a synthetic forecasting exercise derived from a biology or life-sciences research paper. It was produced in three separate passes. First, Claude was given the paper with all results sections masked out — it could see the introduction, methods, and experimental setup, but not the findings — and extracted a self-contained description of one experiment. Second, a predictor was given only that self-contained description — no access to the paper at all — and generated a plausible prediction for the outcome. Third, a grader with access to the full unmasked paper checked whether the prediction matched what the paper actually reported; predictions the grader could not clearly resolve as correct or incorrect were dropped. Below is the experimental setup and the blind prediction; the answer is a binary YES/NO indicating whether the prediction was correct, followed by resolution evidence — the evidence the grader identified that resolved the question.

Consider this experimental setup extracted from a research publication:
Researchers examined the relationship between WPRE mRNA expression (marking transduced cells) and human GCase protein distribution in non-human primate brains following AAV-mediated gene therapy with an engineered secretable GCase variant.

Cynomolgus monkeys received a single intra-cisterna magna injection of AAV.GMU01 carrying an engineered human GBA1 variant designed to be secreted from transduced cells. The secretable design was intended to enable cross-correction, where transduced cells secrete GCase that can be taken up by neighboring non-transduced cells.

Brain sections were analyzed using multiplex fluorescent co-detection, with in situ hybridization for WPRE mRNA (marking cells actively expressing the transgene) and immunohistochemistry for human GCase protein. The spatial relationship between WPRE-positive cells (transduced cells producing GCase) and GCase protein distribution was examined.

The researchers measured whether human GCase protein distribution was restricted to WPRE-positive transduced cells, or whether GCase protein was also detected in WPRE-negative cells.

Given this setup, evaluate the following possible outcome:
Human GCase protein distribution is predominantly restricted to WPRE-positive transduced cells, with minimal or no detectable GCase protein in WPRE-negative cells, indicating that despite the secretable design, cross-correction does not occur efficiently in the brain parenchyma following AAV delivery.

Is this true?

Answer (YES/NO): NO